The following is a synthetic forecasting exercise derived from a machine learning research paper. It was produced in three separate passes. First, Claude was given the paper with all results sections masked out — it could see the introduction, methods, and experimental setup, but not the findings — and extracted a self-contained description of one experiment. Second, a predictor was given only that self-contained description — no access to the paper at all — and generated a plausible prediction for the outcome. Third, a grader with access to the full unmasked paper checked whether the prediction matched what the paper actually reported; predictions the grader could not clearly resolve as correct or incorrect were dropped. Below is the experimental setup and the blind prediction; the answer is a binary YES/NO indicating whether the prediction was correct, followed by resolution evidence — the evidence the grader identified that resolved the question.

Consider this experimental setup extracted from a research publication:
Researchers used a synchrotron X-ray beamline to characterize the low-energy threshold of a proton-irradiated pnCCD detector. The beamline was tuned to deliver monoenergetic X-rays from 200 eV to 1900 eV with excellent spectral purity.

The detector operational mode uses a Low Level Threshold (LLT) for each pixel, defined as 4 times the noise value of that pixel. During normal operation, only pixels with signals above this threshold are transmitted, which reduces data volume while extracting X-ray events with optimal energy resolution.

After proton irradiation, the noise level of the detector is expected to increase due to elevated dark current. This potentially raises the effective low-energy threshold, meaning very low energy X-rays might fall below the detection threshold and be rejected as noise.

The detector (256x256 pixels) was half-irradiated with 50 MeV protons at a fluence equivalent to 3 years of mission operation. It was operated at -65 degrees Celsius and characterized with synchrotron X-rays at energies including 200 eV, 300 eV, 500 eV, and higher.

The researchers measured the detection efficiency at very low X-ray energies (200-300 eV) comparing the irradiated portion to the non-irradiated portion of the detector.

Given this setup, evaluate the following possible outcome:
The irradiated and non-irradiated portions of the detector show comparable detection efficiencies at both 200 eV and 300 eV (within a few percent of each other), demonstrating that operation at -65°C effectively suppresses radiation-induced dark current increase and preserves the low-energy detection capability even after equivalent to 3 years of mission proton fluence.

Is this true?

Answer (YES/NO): NO